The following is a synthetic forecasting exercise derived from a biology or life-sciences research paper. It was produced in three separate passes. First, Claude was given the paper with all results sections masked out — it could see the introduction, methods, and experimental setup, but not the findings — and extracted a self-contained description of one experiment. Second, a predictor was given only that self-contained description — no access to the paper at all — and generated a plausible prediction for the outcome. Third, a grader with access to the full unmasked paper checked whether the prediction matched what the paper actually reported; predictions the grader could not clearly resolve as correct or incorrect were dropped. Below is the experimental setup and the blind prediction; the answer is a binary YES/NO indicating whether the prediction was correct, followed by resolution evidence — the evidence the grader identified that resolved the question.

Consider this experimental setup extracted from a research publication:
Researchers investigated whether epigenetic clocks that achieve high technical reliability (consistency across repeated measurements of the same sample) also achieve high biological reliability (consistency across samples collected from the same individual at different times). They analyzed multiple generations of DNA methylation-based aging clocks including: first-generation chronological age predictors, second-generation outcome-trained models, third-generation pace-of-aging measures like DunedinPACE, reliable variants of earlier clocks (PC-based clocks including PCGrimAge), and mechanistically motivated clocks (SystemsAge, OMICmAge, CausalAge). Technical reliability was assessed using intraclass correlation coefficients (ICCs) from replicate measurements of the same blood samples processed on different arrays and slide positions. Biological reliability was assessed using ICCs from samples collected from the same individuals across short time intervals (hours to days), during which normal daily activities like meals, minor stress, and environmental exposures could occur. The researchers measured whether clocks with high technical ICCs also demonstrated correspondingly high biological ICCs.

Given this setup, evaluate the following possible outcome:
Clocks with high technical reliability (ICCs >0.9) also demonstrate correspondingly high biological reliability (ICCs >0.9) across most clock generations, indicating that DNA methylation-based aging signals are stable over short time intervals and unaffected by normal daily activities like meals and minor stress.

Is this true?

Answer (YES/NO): NO